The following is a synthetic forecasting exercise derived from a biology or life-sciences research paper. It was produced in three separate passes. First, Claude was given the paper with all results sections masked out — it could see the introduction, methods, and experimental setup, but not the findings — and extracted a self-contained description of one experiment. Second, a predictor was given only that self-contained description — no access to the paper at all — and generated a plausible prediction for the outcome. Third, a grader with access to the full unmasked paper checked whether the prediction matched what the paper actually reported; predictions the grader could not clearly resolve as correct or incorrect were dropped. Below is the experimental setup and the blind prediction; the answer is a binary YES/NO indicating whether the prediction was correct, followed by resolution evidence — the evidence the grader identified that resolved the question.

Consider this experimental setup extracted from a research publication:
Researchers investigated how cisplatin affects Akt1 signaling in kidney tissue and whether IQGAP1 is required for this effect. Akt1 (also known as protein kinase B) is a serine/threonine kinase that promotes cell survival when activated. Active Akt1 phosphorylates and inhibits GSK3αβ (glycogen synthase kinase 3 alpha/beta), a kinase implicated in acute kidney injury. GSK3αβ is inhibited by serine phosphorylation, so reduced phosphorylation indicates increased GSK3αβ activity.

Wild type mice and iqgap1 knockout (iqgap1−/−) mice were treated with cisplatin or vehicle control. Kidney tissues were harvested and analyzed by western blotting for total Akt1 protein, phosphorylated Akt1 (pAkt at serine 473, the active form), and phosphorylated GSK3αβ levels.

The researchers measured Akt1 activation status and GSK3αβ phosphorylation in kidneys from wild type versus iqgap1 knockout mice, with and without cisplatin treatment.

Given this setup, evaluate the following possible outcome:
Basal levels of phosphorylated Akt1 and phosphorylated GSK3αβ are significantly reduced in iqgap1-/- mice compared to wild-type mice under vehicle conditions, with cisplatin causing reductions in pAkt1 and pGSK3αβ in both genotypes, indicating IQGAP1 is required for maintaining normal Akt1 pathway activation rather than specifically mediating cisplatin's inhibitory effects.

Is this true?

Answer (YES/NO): NO